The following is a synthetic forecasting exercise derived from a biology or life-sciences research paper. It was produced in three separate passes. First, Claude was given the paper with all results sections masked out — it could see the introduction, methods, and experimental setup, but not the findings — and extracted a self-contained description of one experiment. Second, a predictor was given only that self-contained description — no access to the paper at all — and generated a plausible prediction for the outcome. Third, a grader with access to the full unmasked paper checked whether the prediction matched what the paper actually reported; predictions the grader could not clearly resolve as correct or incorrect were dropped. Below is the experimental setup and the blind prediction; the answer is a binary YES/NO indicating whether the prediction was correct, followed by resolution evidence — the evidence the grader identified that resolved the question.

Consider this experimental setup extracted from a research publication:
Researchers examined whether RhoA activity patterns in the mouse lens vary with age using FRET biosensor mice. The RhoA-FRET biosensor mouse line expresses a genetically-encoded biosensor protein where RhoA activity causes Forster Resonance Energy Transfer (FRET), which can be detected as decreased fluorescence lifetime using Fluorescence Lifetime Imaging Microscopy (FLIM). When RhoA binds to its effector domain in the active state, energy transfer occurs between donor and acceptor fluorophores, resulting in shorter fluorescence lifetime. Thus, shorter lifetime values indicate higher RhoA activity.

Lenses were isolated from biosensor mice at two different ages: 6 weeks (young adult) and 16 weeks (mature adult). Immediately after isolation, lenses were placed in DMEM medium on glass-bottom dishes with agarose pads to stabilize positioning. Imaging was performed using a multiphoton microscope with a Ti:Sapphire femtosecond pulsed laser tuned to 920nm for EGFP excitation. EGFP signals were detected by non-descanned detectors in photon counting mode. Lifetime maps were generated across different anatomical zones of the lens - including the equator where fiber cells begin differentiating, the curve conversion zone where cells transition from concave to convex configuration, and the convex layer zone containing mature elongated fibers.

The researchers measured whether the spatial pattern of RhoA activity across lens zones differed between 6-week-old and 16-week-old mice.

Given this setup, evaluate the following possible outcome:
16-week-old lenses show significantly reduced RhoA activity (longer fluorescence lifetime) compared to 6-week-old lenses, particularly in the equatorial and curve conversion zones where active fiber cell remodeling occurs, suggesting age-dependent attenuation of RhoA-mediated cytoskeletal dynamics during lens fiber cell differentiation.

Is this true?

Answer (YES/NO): NO